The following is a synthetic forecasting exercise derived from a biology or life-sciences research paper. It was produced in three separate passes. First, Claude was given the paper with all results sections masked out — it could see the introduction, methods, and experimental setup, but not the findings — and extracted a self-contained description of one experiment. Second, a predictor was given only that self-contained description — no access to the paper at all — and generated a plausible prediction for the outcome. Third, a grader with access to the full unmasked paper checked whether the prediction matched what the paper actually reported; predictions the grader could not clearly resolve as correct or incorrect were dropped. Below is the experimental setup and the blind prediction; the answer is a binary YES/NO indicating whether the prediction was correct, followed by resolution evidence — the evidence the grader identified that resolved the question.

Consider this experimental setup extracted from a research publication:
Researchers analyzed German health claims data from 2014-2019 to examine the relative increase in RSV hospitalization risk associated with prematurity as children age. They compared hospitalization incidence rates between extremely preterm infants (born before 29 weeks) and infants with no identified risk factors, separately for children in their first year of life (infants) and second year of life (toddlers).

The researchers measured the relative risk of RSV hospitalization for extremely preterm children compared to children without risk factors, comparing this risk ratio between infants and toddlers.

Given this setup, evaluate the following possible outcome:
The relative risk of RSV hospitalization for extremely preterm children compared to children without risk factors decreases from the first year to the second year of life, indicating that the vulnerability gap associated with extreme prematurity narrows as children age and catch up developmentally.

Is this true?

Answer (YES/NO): NO